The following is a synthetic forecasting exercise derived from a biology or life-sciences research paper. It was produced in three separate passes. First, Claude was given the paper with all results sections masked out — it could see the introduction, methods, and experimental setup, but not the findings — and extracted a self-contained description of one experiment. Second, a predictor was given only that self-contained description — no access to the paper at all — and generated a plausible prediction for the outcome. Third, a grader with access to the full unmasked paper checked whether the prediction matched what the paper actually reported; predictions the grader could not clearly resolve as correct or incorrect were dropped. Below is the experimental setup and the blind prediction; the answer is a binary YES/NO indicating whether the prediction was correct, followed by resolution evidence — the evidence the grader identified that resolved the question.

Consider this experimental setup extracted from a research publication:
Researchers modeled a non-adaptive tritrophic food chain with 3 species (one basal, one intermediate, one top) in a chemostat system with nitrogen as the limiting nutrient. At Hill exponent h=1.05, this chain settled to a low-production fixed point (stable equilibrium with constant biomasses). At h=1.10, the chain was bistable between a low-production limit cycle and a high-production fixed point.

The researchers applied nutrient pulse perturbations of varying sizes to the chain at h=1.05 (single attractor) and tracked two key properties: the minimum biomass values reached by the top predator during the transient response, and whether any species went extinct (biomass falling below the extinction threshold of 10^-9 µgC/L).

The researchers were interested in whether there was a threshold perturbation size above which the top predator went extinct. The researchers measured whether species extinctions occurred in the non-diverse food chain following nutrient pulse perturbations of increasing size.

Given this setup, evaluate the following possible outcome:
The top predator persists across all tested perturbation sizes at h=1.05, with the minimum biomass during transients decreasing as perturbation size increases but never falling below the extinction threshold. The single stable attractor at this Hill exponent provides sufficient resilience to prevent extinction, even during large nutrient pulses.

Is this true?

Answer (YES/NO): NO